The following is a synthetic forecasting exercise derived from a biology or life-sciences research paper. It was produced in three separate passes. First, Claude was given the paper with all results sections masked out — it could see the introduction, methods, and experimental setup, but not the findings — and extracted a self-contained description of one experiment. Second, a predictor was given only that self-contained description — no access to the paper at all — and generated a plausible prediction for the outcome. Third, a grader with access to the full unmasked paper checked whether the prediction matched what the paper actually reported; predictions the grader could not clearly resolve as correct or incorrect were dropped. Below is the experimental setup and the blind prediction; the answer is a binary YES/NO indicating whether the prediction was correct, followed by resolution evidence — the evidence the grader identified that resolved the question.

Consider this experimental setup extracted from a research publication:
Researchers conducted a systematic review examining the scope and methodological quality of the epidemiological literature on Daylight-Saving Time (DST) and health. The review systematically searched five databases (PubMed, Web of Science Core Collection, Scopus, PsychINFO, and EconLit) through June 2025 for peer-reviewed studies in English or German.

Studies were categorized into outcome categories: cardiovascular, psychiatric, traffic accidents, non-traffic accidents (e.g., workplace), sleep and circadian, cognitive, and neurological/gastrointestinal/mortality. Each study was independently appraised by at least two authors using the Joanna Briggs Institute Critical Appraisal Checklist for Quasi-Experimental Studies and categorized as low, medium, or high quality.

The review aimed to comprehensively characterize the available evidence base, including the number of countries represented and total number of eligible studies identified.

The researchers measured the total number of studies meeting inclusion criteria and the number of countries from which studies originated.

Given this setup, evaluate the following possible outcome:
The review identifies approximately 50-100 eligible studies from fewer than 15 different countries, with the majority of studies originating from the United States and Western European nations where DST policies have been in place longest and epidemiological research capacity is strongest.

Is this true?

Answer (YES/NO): NO